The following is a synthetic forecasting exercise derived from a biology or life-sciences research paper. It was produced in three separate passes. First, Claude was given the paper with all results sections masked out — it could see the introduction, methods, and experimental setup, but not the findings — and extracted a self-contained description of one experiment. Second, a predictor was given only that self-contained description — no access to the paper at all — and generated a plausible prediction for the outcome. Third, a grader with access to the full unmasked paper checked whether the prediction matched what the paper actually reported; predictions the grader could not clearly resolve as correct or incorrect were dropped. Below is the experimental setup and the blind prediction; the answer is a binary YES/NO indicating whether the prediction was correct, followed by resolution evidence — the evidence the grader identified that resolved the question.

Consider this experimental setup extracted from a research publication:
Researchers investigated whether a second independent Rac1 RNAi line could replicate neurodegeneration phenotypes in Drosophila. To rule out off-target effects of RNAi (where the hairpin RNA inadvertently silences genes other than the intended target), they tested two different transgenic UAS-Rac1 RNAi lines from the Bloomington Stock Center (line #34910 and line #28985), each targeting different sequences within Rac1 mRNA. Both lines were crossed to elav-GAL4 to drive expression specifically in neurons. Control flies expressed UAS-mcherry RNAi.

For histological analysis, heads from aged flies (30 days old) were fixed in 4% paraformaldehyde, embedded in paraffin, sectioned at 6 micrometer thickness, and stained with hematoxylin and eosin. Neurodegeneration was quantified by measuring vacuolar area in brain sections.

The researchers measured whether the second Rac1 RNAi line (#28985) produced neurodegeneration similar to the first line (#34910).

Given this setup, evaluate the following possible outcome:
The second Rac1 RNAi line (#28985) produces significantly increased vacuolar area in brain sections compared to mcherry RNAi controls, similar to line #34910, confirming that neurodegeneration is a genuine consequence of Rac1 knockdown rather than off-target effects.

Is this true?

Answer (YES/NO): YES